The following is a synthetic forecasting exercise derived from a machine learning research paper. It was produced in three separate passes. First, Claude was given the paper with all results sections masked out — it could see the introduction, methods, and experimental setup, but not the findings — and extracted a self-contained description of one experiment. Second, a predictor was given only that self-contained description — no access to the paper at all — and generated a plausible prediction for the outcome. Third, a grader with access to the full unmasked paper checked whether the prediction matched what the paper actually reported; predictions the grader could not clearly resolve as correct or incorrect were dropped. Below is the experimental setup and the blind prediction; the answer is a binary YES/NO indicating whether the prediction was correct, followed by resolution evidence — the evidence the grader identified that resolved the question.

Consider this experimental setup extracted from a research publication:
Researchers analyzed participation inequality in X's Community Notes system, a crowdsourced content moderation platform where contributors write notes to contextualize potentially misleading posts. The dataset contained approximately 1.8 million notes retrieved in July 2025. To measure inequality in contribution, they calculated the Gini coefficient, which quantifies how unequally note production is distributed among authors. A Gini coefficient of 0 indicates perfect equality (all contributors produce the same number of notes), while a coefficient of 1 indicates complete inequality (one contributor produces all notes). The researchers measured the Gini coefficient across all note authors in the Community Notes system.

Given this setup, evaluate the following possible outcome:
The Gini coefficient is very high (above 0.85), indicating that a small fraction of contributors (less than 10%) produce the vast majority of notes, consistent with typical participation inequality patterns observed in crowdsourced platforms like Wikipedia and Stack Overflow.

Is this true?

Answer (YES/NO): NO